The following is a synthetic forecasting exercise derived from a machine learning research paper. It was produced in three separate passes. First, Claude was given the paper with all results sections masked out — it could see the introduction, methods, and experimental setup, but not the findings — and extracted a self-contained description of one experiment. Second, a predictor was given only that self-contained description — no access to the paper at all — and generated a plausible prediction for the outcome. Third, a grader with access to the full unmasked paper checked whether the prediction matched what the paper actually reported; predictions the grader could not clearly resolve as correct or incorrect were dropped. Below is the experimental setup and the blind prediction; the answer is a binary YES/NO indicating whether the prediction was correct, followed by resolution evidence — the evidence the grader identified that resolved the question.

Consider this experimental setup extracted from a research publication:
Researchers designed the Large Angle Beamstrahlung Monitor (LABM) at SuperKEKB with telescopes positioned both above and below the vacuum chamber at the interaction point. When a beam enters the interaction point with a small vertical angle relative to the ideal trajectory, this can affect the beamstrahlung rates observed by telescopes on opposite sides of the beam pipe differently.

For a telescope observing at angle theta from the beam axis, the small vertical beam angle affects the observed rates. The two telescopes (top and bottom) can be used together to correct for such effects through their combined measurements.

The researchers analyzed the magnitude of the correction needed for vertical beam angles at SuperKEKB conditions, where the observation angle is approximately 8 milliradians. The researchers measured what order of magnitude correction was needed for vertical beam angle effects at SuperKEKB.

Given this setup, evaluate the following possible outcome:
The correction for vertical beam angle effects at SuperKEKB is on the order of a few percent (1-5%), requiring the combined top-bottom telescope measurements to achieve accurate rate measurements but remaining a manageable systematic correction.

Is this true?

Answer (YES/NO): NO